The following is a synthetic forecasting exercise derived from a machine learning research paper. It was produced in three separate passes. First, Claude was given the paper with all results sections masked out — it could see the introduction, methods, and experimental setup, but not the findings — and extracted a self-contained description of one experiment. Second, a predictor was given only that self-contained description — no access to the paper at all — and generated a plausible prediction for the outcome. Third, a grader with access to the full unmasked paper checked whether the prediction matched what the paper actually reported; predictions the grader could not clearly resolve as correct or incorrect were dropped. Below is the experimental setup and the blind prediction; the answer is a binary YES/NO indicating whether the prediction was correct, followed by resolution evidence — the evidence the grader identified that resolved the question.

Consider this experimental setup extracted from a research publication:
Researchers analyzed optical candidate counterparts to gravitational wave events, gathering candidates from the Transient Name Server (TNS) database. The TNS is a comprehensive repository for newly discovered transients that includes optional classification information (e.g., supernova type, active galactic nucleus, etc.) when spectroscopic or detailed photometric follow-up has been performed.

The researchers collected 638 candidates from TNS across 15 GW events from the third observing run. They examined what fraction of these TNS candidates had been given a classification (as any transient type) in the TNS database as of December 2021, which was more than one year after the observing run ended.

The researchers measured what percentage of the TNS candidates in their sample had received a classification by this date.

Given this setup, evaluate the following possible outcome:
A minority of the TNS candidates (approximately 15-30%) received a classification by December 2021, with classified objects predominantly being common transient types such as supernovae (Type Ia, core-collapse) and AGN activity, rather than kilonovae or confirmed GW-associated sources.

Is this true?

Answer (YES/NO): NO